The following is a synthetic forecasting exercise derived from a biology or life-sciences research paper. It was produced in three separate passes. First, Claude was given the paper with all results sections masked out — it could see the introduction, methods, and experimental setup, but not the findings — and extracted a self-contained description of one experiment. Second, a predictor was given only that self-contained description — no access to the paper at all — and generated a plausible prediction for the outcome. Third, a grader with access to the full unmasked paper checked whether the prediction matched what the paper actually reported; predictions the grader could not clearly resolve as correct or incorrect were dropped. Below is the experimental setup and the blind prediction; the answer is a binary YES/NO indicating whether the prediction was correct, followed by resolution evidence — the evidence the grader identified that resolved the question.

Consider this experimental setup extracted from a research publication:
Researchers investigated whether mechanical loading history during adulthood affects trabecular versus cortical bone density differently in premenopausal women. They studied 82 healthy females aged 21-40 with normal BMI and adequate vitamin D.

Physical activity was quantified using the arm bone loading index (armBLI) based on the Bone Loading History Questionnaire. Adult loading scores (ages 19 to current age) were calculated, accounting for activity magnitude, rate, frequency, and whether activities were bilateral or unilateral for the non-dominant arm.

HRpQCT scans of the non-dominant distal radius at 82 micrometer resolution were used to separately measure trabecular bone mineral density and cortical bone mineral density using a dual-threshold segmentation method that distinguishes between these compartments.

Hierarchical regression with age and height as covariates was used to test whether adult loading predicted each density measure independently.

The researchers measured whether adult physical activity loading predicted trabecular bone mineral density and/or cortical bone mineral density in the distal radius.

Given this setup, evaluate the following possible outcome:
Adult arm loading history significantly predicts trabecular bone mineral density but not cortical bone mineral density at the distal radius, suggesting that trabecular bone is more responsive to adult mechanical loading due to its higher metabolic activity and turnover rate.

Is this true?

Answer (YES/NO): YES